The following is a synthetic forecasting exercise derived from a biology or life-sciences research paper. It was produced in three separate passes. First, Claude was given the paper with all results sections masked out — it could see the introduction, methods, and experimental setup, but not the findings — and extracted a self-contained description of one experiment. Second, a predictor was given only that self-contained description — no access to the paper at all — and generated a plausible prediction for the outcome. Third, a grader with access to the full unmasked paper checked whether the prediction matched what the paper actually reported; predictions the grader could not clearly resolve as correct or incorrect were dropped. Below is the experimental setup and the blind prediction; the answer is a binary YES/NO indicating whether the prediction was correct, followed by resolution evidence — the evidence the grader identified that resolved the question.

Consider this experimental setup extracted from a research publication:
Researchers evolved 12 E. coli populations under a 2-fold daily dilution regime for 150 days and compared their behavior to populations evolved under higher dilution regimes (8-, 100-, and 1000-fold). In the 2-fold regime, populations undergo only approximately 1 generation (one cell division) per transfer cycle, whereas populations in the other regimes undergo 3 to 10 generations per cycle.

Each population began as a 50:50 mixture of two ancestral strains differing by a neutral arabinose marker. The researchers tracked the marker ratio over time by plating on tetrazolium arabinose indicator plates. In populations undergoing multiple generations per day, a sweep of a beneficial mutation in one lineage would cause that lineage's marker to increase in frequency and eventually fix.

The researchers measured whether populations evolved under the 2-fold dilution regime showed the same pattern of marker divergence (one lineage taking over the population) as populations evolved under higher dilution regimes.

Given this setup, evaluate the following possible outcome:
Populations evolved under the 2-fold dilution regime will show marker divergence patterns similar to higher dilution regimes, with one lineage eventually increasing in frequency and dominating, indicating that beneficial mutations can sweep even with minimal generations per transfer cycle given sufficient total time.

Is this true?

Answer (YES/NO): NO